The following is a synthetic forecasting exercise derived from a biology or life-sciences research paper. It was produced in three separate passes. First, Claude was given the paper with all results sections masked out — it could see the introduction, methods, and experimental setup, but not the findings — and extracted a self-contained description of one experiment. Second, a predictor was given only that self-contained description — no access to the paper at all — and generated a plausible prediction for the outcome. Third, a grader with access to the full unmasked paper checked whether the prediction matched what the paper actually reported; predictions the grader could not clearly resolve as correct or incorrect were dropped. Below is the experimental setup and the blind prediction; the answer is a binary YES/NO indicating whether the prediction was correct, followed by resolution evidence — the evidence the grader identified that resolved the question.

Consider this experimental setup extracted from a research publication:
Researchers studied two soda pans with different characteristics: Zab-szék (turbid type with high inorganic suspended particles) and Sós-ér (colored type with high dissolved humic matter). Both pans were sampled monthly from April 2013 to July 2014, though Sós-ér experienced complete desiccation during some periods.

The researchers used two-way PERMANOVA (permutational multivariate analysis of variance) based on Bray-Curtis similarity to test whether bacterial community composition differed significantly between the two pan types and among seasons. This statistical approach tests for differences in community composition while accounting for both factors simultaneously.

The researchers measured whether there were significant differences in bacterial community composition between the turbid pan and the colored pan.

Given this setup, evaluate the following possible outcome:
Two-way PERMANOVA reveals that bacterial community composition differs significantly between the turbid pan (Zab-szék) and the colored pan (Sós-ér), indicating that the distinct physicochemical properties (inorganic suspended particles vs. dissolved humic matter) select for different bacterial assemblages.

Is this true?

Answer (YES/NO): YES